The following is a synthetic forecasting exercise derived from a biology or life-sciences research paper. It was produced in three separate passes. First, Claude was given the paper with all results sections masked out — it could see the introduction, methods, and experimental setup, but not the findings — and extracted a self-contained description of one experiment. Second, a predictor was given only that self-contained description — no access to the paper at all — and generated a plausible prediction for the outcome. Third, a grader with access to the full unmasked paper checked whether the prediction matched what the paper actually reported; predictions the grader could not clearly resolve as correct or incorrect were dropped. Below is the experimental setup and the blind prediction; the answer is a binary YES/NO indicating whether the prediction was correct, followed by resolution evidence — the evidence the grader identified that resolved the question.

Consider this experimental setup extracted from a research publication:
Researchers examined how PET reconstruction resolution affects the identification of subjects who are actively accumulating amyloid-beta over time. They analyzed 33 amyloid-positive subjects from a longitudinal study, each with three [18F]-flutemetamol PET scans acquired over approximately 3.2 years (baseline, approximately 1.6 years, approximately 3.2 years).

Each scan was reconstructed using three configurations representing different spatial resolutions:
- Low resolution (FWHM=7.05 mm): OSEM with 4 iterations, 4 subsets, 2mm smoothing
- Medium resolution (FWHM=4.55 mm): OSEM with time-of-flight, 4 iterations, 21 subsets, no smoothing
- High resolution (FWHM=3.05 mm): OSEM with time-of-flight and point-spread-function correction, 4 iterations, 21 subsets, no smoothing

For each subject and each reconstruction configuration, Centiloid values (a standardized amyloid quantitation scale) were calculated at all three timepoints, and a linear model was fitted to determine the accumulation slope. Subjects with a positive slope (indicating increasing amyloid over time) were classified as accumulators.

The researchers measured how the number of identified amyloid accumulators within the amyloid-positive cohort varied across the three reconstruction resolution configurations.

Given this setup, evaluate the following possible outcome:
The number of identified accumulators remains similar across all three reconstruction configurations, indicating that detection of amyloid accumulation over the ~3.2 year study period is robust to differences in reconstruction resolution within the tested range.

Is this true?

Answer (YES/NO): YES